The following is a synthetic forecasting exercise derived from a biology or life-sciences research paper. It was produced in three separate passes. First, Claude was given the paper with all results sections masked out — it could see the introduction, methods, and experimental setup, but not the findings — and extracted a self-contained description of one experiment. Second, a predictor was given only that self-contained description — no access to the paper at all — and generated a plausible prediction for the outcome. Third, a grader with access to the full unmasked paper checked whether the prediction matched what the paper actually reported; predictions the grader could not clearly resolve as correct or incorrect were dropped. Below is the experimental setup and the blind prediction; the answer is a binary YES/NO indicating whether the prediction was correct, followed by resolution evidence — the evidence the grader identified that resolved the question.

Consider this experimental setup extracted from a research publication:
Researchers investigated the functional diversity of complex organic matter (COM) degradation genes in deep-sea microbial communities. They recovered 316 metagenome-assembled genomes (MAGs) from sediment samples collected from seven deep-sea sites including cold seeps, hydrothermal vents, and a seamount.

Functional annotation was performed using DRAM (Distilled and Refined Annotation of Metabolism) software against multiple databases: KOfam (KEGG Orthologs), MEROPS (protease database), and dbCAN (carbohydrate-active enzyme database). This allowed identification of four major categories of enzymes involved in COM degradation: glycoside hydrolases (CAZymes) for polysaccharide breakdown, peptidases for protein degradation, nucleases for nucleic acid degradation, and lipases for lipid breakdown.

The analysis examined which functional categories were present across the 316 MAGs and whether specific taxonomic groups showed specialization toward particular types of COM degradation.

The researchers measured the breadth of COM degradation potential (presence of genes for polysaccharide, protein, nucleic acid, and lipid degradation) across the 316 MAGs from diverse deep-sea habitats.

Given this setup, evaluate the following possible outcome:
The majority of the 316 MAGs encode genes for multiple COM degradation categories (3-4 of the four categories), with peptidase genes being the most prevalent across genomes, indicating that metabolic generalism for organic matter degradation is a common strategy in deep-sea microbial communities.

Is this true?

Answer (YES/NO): NO